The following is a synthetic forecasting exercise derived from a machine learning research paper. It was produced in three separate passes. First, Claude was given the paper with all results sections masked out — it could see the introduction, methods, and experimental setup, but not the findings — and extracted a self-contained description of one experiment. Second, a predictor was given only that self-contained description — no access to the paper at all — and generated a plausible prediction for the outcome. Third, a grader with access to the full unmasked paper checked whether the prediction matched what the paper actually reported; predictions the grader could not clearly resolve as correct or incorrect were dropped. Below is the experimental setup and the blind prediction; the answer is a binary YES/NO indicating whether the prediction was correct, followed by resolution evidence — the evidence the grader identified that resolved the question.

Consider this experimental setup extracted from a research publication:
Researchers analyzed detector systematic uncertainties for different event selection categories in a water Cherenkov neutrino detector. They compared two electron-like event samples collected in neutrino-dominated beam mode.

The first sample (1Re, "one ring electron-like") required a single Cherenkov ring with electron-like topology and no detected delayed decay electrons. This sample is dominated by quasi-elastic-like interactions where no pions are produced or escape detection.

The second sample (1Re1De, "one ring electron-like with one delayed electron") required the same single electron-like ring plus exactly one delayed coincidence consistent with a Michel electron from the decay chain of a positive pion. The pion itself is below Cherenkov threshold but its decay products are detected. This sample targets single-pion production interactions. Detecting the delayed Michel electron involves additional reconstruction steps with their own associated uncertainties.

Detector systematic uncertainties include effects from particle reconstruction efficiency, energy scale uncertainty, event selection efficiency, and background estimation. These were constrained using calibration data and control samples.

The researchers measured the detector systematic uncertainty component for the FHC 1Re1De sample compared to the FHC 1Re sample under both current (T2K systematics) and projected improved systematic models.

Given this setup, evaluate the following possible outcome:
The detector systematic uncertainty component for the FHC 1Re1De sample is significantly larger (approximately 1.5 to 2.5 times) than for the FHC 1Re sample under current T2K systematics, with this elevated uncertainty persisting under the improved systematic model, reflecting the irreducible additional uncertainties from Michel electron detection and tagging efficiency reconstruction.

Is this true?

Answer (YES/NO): NO